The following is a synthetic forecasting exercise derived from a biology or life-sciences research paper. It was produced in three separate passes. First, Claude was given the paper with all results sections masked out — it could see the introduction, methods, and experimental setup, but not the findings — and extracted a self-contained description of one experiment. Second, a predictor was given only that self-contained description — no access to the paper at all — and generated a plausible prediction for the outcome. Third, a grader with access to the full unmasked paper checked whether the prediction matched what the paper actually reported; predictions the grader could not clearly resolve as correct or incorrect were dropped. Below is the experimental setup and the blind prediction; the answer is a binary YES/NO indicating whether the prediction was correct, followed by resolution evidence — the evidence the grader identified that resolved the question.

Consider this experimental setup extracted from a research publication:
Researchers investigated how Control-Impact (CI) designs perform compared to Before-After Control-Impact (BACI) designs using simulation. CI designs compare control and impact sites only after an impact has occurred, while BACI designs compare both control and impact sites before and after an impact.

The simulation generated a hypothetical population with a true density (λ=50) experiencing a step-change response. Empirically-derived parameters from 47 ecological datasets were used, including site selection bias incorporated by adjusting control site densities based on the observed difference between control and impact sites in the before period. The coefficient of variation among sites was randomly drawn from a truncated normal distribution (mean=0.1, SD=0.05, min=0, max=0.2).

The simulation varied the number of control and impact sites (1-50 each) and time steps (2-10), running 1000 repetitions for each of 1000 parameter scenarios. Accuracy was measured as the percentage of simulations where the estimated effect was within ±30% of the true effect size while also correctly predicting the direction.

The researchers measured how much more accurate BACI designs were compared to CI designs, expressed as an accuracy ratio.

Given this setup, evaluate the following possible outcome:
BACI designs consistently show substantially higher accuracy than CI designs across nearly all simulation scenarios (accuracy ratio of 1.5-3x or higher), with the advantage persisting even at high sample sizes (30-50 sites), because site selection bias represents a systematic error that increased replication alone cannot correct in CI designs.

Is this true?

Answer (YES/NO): YES